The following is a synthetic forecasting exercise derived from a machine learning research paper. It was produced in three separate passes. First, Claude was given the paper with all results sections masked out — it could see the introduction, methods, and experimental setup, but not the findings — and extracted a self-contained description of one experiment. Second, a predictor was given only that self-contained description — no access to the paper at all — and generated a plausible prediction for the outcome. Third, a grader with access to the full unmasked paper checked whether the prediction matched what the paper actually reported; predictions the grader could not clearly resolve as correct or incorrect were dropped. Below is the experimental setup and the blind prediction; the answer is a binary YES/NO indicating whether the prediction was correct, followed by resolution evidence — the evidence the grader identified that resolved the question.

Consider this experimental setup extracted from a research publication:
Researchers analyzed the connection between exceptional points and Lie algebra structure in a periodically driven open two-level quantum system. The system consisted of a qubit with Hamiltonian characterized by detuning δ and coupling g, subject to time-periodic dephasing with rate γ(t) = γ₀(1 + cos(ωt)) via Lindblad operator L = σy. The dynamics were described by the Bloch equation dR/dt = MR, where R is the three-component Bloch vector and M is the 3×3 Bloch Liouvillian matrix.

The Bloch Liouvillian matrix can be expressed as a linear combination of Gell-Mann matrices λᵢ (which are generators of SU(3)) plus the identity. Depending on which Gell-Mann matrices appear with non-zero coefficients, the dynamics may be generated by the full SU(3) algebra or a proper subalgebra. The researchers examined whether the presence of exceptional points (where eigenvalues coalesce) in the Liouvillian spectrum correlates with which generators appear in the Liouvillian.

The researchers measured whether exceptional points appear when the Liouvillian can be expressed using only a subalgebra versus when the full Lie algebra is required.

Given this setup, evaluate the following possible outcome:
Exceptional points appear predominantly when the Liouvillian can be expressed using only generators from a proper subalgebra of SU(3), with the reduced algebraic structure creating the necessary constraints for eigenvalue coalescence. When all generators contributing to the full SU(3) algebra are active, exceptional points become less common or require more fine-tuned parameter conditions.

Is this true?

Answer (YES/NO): NO